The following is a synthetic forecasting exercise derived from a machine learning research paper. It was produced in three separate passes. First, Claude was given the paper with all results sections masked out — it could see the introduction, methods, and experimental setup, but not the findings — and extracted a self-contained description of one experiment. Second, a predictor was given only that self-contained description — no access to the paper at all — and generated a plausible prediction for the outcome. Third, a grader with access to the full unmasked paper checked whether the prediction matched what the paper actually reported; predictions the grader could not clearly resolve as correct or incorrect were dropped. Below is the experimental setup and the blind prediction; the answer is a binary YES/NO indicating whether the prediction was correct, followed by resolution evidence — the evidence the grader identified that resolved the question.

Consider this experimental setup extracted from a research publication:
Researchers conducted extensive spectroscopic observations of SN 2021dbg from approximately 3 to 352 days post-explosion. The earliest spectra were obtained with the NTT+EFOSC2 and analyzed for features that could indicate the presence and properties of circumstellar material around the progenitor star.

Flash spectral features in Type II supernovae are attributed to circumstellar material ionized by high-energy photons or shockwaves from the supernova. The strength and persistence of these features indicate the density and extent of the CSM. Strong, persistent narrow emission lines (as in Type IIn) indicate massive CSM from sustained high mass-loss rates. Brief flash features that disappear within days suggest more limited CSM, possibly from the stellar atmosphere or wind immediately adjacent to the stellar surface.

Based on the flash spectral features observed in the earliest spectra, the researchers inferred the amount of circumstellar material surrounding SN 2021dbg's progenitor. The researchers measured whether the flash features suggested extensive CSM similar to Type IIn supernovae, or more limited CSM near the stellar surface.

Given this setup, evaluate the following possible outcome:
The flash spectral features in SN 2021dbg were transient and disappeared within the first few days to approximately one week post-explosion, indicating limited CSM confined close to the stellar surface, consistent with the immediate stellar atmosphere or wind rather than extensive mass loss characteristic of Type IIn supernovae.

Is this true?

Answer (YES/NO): YES